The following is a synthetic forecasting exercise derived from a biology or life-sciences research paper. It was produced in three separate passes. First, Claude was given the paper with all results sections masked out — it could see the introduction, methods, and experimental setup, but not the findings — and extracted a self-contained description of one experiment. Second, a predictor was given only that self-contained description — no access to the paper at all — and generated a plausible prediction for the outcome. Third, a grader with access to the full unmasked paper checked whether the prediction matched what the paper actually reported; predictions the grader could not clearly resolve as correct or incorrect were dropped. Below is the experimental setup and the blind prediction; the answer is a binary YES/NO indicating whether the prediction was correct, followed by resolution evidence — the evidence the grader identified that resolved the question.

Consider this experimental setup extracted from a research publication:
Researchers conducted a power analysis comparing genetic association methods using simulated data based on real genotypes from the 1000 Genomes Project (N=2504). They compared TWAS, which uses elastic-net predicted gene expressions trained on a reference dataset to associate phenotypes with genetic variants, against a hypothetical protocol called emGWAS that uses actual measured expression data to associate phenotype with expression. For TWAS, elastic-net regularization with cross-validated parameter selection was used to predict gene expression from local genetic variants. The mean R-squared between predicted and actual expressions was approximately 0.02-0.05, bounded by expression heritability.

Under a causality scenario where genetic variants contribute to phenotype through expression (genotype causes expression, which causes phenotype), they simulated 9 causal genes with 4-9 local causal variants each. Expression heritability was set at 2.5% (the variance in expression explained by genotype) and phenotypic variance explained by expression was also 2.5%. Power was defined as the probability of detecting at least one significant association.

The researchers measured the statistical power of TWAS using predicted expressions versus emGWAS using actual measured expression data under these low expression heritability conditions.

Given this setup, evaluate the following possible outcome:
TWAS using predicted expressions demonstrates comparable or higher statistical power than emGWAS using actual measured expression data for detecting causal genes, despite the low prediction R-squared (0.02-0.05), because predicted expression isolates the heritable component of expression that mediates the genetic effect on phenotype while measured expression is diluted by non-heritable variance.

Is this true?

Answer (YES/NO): NO